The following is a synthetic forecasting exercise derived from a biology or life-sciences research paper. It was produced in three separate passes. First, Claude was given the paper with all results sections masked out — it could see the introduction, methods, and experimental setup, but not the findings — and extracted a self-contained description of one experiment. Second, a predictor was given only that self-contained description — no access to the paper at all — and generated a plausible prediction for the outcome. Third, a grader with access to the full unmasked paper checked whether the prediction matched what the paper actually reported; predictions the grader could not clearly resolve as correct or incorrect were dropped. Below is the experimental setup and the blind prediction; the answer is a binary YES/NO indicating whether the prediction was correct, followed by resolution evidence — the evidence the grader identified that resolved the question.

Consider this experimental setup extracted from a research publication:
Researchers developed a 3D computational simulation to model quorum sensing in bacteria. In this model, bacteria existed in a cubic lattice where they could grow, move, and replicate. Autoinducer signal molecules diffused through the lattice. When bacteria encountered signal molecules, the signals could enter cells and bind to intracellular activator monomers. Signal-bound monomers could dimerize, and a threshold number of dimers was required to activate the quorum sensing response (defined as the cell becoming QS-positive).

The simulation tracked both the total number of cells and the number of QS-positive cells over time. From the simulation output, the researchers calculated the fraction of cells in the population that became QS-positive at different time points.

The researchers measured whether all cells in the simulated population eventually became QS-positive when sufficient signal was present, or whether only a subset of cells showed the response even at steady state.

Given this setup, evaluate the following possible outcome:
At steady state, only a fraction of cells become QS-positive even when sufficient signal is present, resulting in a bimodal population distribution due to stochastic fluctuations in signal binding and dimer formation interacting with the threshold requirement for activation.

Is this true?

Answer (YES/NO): YES